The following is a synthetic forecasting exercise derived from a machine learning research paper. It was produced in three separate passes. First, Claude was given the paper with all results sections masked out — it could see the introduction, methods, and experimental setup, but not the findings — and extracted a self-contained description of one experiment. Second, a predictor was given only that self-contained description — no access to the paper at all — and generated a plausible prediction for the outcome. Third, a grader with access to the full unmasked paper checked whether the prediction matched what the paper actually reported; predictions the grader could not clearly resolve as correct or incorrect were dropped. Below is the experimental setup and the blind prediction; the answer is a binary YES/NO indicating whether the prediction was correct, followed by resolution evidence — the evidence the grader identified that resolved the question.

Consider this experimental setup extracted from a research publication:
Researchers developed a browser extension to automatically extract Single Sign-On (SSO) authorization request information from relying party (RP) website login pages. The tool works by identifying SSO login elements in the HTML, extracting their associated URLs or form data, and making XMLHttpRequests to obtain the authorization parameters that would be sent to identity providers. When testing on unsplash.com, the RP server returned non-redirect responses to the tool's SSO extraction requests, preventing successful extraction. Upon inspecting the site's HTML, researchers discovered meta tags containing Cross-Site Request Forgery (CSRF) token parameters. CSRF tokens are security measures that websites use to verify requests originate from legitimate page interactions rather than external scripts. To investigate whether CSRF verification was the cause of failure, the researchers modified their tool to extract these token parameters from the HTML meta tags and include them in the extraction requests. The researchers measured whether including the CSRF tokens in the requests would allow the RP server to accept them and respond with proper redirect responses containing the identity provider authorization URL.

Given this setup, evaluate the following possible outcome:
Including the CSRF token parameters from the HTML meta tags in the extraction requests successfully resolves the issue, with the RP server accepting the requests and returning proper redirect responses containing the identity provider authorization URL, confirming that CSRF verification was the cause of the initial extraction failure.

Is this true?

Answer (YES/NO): YES